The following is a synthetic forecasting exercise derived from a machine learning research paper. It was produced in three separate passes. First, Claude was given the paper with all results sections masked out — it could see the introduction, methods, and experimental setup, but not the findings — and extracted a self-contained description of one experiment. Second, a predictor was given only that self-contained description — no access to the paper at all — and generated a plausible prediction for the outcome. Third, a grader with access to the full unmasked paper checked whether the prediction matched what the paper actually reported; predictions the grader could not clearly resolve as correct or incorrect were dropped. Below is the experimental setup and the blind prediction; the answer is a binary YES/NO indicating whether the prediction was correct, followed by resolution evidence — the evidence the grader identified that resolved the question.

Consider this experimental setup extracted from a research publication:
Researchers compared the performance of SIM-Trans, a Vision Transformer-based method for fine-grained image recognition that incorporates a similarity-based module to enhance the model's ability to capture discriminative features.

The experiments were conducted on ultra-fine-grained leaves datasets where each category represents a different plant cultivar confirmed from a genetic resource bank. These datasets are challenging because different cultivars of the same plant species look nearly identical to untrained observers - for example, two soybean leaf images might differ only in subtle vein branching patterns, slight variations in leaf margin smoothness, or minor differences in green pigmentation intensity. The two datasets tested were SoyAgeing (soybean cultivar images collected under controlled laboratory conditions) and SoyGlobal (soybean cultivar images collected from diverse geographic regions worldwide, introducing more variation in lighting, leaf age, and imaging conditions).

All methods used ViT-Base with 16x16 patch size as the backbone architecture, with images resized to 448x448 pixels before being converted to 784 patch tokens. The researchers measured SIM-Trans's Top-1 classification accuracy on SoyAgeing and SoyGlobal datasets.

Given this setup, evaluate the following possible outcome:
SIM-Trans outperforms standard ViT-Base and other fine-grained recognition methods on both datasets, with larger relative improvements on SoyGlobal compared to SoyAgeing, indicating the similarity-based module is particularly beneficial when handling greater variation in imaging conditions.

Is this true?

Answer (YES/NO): NO